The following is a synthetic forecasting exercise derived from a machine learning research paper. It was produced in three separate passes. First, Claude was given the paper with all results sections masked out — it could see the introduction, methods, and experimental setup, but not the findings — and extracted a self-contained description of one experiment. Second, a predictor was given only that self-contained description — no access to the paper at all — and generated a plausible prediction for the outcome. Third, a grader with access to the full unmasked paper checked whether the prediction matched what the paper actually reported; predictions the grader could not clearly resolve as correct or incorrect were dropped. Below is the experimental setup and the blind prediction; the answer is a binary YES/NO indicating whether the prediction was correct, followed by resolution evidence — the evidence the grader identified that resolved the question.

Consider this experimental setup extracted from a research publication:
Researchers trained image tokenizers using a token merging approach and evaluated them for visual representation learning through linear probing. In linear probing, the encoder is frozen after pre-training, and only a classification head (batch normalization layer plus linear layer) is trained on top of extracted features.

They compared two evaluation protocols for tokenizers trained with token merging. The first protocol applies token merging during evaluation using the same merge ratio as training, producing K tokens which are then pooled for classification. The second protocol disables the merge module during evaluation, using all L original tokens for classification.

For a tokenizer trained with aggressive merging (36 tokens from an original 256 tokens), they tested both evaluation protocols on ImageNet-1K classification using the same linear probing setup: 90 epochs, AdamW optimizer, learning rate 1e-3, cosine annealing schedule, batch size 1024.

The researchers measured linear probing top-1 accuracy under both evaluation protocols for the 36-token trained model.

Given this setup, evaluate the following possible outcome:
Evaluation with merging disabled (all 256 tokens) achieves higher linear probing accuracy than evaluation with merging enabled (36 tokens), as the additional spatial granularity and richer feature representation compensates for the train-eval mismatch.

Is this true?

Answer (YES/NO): YES